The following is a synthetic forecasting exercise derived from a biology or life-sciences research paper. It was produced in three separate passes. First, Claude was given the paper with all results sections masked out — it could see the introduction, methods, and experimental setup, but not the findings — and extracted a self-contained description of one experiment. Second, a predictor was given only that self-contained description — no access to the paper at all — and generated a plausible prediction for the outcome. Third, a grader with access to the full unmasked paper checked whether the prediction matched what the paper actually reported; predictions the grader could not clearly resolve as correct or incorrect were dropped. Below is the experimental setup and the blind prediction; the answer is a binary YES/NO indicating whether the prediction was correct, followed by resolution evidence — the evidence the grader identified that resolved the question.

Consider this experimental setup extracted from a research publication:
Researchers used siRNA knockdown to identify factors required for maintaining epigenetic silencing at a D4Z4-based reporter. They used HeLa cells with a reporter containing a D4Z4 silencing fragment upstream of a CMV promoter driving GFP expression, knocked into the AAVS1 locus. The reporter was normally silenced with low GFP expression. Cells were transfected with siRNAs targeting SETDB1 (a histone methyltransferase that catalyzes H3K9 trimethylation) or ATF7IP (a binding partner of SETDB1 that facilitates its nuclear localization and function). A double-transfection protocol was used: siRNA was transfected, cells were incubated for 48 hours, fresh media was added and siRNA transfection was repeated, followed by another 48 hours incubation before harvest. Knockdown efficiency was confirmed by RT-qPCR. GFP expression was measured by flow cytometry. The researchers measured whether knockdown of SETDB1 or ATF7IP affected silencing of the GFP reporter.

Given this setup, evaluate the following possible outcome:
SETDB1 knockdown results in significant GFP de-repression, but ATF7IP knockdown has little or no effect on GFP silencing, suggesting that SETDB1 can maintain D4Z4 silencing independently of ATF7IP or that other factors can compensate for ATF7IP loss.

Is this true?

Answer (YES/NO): NO